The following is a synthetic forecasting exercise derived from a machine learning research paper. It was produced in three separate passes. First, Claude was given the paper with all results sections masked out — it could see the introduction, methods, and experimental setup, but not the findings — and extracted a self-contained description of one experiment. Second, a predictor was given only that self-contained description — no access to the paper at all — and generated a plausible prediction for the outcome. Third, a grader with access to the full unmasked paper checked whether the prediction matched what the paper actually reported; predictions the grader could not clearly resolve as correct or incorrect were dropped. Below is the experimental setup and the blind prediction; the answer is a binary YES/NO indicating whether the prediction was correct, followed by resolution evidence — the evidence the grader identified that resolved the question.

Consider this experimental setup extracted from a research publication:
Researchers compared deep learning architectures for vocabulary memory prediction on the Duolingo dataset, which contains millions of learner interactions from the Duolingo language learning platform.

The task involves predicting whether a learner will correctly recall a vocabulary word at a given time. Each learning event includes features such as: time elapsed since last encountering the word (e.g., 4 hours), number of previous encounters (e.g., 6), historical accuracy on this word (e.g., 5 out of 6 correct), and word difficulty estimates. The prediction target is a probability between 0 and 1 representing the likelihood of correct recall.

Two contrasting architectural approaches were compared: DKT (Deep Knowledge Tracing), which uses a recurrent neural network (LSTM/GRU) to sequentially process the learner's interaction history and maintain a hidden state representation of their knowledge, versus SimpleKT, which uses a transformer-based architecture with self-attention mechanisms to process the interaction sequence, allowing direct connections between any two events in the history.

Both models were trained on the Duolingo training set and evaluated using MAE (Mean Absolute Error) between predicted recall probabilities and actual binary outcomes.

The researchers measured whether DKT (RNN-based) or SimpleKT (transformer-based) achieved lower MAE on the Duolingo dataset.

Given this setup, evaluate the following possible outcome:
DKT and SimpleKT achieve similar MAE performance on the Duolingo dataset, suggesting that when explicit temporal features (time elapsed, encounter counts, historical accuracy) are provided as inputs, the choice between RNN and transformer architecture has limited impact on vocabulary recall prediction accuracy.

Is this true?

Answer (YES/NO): NO